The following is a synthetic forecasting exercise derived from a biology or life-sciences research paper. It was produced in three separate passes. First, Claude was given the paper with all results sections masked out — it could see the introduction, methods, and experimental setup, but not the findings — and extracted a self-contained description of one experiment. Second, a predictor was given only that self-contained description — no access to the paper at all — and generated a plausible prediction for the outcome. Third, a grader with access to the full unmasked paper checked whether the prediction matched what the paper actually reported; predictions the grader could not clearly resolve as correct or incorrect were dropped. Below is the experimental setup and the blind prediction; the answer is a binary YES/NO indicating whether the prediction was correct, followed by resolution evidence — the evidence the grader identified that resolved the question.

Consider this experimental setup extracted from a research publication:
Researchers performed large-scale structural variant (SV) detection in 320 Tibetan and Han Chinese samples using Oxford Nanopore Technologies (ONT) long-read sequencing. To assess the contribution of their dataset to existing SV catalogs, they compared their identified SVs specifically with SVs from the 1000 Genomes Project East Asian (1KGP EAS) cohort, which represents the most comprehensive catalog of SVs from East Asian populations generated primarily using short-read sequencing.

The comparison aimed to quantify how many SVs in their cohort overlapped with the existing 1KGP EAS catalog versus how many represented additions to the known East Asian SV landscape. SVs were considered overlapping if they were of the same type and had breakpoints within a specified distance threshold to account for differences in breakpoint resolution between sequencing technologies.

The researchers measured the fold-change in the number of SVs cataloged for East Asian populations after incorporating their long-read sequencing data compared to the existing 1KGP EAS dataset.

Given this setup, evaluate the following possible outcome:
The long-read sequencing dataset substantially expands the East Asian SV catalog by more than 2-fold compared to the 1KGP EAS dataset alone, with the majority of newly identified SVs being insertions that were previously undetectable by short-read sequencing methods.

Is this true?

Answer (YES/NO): NO